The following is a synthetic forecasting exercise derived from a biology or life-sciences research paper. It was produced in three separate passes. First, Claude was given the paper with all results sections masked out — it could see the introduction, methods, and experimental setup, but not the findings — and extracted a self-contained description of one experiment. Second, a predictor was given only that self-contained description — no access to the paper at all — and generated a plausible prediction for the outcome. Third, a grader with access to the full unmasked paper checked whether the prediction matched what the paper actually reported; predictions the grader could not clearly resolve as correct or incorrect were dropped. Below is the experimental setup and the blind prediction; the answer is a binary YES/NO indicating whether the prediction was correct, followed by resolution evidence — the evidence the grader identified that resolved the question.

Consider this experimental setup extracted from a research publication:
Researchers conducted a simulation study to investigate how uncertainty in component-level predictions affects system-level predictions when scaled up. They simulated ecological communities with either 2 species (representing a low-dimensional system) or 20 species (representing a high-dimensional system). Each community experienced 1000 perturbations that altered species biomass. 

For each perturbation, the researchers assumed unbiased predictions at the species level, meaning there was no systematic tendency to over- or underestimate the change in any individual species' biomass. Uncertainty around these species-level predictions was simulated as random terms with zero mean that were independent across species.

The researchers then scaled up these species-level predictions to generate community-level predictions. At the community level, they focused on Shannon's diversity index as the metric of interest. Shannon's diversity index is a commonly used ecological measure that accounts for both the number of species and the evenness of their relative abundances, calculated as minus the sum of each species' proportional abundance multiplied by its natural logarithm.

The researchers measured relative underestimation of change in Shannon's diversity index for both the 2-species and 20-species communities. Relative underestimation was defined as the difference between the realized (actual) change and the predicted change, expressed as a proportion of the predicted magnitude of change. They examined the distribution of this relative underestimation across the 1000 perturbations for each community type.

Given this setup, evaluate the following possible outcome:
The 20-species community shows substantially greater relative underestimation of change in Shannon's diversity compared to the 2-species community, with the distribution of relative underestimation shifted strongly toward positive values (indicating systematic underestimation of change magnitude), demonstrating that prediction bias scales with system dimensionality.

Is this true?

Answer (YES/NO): YES